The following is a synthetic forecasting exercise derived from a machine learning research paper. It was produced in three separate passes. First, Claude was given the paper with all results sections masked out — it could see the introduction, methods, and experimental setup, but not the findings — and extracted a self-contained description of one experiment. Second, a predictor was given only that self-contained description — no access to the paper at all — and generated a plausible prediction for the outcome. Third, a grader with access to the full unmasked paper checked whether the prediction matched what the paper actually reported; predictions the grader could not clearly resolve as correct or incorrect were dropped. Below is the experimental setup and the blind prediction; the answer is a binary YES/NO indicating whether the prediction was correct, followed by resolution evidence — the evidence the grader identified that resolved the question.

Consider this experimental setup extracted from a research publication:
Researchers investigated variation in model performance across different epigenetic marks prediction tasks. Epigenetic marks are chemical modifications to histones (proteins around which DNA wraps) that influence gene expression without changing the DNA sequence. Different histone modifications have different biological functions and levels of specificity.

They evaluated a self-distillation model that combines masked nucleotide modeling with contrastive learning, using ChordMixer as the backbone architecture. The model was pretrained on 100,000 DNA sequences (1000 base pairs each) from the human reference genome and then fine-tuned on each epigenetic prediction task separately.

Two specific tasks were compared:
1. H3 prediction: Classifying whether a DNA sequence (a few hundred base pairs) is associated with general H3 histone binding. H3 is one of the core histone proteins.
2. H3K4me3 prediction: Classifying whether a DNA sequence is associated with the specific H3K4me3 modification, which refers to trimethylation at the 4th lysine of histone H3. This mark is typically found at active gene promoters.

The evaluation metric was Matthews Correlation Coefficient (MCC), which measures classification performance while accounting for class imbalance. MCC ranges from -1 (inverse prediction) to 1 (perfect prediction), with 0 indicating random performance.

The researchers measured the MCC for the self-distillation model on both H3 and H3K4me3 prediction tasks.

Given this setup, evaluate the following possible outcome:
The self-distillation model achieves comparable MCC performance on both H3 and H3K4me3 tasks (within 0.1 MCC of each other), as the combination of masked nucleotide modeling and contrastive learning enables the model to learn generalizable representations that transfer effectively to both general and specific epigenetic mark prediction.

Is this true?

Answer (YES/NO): NO